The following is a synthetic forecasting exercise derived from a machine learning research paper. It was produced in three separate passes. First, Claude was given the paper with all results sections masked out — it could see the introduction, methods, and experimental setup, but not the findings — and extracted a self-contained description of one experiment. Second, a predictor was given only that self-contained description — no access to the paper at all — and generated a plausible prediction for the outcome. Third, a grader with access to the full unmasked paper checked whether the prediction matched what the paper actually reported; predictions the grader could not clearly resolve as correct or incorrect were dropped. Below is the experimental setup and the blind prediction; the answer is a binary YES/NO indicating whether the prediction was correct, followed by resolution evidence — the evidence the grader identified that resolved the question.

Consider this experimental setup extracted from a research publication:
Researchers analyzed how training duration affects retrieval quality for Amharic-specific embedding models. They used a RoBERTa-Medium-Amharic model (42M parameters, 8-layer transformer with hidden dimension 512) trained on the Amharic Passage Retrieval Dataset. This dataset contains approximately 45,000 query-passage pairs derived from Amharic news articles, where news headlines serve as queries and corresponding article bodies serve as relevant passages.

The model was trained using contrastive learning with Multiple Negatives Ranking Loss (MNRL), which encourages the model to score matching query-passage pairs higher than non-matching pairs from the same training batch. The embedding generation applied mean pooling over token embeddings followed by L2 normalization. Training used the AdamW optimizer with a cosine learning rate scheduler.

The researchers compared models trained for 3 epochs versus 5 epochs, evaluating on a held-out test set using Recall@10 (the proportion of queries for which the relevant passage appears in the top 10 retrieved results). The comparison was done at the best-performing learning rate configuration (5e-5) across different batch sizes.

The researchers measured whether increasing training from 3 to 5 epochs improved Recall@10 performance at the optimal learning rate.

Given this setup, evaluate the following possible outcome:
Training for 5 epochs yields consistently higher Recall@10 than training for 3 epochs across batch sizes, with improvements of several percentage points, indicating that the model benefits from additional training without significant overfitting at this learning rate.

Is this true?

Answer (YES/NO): NO